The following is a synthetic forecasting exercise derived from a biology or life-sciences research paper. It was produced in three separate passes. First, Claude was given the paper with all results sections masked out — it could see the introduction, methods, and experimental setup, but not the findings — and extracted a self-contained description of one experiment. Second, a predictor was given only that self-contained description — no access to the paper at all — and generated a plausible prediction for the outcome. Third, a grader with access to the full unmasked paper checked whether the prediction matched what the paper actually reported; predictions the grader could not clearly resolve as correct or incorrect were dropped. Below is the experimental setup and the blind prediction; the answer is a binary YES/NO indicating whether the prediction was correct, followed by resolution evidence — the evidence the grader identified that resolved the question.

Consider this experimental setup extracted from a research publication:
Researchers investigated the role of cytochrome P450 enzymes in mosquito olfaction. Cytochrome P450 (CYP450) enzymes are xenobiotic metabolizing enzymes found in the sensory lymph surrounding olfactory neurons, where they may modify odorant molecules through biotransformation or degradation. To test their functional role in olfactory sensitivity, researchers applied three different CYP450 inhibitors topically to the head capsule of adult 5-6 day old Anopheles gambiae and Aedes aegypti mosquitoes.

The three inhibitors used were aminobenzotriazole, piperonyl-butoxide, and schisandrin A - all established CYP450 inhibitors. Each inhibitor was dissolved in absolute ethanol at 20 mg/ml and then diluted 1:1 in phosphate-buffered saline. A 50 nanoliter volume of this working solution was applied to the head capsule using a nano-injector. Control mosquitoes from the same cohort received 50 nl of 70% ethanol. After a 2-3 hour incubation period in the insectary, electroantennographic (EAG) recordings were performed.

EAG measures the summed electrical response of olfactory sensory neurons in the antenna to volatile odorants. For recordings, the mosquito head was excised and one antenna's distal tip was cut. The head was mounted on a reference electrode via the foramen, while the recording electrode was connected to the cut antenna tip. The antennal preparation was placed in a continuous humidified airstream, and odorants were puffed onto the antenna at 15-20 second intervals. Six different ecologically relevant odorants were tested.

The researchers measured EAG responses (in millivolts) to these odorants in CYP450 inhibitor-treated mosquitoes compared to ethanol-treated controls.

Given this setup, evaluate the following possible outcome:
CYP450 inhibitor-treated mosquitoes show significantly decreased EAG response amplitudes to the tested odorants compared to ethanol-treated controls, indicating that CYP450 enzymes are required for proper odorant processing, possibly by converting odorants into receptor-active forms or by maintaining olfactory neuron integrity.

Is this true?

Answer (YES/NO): YES